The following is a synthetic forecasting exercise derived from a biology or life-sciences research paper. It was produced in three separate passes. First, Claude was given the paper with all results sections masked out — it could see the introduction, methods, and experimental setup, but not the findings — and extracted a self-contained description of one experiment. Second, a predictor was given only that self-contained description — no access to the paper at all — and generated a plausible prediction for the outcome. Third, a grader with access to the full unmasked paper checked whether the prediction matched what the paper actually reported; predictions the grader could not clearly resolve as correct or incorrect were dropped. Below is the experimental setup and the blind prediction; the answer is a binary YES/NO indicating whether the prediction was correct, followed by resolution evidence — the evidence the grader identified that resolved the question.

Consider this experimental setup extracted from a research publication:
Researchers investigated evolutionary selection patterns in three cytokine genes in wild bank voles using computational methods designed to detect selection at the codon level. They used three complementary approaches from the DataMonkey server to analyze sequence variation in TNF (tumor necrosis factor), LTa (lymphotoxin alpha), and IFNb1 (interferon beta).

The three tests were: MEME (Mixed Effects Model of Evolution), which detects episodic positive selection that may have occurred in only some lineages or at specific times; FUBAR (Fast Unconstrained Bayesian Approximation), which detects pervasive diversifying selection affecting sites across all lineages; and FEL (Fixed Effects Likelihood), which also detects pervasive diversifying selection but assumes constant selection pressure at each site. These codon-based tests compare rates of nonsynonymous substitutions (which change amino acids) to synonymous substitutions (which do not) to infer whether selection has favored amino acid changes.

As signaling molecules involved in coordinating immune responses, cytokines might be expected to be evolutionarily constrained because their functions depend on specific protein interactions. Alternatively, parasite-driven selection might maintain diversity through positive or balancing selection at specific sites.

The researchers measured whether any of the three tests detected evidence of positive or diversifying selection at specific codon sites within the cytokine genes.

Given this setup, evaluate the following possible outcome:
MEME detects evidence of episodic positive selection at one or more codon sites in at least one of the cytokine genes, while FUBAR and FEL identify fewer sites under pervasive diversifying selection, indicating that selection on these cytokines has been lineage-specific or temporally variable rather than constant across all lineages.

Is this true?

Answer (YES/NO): NO